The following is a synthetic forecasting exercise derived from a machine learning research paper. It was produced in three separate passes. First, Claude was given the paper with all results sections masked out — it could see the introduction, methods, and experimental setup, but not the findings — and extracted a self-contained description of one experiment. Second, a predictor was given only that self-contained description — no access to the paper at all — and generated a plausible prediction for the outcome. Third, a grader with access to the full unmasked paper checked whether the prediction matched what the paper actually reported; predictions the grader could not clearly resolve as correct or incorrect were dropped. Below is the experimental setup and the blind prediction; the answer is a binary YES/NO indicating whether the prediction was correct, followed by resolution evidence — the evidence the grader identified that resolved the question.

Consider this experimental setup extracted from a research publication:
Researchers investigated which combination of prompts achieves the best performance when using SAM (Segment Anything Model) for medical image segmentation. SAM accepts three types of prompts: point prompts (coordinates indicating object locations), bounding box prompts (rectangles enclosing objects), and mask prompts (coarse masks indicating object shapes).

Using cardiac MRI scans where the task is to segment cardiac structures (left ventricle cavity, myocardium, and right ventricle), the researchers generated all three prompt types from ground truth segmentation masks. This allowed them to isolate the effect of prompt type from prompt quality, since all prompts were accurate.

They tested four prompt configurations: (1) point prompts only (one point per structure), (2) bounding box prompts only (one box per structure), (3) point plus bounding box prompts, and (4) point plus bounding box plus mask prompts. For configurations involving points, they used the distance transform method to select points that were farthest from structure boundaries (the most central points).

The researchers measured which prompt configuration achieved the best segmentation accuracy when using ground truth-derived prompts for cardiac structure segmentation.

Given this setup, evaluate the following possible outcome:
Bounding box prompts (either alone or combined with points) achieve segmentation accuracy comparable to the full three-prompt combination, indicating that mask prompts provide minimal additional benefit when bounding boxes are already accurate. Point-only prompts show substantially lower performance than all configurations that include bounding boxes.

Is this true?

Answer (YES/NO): NO